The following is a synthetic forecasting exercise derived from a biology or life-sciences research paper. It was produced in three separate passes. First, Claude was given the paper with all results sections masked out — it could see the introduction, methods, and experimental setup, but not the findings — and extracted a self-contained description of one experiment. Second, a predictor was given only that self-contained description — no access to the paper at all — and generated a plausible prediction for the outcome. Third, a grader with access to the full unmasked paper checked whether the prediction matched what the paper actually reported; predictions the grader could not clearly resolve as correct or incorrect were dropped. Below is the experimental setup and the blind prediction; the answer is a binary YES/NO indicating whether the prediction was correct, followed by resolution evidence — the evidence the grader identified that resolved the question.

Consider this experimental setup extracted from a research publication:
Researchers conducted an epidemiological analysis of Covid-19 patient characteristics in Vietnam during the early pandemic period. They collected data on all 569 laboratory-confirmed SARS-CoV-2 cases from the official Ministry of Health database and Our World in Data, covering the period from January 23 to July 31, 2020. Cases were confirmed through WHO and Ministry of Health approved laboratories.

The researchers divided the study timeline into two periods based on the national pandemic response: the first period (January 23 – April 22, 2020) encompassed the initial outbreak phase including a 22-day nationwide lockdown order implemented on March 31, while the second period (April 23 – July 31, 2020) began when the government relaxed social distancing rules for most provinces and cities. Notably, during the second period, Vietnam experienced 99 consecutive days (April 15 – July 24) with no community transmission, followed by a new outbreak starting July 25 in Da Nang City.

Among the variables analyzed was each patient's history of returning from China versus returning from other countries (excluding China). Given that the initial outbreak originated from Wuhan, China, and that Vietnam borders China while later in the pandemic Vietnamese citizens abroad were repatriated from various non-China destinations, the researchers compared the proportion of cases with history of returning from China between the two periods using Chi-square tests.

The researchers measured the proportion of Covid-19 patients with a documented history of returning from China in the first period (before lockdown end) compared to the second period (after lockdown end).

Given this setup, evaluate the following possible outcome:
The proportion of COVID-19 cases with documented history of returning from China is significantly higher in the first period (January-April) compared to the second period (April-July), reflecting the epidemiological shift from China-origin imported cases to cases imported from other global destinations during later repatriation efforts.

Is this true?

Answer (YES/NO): YES